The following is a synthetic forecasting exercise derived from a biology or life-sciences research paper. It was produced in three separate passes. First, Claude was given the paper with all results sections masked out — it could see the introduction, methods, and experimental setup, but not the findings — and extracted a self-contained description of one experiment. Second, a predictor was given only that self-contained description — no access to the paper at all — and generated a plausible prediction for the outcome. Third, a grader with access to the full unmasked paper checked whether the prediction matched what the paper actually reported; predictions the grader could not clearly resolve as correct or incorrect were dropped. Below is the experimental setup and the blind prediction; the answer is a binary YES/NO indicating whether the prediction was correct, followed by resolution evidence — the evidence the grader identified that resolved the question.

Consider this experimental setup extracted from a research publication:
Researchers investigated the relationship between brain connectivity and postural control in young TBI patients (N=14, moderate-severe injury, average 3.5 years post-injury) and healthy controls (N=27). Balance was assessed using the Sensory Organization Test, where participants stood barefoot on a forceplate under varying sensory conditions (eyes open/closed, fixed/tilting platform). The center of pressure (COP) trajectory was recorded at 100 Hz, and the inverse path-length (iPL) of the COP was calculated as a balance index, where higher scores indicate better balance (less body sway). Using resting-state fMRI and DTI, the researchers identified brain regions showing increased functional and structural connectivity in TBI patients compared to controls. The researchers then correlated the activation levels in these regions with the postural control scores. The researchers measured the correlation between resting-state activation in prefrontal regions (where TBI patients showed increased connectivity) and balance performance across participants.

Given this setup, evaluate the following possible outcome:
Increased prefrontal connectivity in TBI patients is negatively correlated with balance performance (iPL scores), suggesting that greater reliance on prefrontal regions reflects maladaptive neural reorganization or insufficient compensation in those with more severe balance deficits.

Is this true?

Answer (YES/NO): YES